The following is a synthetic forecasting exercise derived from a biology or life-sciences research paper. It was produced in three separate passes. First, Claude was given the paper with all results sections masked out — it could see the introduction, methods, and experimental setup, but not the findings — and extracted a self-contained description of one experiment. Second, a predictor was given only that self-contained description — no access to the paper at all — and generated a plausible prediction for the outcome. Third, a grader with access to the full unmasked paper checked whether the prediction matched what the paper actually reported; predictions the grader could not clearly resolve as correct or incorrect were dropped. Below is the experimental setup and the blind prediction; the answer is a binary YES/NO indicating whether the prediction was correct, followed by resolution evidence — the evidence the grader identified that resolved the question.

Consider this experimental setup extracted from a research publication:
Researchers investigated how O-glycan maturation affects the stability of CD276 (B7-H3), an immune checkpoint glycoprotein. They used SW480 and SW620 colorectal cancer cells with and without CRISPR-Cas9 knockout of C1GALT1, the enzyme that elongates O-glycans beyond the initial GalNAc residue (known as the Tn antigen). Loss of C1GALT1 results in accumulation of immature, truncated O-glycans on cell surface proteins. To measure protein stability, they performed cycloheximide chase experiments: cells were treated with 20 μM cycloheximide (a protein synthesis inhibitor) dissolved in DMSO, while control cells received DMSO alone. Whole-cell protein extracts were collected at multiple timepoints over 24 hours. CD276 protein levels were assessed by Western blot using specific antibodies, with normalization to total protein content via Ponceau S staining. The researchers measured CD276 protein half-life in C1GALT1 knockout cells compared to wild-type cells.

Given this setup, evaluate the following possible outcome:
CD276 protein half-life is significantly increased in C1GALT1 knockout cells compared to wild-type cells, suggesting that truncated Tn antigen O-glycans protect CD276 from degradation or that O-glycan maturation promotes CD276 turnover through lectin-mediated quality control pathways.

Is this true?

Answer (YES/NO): YES